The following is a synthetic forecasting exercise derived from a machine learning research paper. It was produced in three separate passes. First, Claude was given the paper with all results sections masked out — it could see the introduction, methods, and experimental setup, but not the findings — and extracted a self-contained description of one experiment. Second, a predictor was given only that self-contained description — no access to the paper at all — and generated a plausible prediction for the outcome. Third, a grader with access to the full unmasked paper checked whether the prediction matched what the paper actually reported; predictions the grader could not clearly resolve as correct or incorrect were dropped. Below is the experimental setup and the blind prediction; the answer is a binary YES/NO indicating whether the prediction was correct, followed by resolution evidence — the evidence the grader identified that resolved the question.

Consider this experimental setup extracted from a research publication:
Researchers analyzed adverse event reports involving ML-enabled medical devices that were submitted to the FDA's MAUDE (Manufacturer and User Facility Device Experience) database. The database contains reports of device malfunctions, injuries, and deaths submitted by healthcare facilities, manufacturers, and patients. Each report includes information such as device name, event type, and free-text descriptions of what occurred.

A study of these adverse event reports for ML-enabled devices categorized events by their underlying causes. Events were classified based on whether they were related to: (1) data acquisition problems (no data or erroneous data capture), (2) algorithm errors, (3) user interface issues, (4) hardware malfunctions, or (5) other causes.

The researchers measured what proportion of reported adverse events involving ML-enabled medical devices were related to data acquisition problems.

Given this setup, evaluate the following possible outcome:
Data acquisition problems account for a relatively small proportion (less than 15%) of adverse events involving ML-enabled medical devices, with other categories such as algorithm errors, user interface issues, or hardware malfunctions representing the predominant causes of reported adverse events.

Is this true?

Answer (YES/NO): NO